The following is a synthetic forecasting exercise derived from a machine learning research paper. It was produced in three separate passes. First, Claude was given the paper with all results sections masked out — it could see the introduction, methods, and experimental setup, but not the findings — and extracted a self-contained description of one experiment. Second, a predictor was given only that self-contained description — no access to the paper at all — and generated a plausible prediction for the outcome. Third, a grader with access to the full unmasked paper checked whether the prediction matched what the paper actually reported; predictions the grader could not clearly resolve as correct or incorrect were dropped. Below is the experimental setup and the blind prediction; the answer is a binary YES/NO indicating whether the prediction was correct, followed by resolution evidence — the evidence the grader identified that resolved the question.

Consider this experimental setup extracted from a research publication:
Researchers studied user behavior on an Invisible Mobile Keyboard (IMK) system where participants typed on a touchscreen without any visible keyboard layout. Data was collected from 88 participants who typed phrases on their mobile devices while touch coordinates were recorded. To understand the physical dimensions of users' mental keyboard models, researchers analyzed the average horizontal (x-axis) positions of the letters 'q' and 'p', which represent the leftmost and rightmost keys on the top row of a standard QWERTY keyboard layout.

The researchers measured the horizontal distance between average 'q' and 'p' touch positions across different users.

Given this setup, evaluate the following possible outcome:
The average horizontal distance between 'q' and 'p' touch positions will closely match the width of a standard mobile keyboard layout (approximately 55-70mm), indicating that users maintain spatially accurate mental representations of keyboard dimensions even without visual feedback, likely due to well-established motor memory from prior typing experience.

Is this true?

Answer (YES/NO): NO